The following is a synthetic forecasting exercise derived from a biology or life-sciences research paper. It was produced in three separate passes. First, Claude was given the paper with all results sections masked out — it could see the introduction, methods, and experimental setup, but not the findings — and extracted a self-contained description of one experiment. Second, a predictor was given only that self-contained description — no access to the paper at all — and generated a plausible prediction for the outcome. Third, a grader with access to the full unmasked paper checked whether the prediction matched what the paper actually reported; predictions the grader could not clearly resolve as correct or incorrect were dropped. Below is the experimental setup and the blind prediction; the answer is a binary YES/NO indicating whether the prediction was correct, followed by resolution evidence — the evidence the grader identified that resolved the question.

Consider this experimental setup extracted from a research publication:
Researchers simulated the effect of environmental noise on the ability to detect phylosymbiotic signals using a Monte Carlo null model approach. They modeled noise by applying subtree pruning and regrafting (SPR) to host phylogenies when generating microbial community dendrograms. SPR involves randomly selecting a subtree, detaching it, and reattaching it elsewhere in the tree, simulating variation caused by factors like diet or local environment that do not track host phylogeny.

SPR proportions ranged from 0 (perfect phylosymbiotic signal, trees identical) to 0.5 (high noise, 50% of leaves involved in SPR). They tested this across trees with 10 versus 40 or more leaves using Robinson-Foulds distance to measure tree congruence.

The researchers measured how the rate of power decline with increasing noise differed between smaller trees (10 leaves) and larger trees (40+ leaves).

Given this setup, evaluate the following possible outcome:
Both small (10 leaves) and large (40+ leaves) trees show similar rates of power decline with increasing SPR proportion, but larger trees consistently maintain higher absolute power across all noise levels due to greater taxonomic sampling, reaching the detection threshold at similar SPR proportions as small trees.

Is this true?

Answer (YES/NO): NO